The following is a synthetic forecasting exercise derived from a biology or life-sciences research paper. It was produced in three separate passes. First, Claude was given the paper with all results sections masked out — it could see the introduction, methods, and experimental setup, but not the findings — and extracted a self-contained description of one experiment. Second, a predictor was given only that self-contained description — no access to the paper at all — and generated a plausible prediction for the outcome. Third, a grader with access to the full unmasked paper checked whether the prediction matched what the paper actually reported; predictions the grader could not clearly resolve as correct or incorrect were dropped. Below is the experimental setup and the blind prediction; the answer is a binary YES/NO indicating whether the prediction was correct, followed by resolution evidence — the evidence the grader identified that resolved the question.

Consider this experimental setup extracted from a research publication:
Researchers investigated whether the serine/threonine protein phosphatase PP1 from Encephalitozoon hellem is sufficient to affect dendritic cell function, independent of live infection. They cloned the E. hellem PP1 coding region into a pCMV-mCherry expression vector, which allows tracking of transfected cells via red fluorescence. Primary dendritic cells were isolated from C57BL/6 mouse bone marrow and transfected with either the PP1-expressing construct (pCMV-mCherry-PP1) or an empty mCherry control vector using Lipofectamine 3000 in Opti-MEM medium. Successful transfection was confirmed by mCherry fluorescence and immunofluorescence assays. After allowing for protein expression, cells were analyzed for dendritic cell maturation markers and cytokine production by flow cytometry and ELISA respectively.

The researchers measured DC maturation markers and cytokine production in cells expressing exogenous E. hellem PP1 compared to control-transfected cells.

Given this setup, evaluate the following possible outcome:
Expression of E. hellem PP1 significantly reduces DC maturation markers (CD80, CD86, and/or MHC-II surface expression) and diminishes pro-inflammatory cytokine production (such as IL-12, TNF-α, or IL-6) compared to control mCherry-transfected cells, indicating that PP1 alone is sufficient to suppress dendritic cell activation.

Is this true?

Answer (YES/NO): NO